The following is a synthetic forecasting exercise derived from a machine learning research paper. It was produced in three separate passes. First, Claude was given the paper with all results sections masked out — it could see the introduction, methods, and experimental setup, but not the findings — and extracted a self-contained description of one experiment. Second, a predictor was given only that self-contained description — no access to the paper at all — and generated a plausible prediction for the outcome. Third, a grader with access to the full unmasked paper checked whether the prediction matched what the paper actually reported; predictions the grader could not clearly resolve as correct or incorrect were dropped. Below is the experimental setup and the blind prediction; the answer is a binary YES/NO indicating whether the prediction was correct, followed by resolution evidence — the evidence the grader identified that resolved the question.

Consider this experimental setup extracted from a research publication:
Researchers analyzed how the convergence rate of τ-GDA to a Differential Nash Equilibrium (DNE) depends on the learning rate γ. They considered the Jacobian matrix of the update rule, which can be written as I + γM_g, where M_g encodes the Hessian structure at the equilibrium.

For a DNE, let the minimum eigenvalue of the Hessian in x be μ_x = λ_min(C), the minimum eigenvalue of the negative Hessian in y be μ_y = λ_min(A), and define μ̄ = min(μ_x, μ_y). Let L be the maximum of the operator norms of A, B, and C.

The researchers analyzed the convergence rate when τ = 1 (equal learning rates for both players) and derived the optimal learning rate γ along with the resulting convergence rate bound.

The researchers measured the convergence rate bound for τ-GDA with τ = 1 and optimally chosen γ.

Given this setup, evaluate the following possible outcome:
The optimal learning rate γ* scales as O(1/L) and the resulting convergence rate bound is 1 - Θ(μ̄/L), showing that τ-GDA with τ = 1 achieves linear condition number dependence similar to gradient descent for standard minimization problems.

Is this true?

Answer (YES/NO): NO